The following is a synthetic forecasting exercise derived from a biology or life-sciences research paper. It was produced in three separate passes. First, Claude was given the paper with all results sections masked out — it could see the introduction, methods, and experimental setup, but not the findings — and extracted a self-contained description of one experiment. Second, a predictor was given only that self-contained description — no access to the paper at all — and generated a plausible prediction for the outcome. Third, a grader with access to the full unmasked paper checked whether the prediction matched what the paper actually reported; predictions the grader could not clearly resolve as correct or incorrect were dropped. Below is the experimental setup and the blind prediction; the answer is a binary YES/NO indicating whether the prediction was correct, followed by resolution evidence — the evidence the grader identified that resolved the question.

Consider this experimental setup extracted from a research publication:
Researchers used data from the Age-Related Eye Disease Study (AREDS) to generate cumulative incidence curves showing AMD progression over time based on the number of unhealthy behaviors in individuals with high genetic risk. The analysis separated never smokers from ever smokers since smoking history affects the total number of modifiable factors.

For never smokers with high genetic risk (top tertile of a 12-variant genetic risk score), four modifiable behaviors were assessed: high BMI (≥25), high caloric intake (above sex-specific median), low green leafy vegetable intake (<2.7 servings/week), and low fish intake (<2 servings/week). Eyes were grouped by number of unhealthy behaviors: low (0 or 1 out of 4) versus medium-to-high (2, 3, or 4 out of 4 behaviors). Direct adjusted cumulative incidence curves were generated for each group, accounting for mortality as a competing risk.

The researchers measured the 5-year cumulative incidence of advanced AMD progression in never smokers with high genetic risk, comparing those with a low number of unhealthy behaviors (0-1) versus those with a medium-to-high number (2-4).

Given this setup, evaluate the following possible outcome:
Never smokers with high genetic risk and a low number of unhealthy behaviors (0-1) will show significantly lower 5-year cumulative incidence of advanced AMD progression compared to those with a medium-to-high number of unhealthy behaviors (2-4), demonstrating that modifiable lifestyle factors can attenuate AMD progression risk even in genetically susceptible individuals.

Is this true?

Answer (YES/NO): YES